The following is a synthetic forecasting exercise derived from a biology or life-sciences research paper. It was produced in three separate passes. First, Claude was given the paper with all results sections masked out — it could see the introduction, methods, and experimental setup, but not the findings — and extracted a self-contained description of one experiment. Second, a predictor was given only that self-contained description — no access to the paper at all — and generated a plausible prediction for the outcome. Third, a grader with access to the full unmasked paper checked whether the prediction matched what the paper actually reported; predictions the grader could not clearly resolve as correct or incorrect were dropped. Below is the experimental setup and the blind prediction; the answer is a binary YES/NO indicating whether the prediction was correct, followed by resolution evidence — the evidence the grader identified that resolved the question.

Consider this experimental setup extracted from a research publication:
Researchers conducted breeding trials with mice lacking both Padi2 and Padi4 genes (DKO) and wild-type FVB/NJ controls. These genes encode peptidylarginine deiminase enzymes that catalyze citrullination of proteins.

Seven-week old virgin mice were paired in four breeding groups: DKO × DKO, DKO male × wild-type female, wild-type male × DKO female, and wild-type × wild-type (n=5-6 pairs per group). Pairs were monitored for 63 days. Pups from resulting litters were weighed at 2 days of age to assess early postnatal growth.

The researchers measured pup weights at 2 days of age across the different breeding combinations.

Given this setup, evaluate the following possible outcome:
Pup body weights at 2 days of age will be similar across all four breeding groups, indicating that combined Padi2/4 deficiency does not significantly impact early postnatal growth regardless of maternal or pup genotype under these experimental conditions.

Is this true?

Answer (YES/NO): NO